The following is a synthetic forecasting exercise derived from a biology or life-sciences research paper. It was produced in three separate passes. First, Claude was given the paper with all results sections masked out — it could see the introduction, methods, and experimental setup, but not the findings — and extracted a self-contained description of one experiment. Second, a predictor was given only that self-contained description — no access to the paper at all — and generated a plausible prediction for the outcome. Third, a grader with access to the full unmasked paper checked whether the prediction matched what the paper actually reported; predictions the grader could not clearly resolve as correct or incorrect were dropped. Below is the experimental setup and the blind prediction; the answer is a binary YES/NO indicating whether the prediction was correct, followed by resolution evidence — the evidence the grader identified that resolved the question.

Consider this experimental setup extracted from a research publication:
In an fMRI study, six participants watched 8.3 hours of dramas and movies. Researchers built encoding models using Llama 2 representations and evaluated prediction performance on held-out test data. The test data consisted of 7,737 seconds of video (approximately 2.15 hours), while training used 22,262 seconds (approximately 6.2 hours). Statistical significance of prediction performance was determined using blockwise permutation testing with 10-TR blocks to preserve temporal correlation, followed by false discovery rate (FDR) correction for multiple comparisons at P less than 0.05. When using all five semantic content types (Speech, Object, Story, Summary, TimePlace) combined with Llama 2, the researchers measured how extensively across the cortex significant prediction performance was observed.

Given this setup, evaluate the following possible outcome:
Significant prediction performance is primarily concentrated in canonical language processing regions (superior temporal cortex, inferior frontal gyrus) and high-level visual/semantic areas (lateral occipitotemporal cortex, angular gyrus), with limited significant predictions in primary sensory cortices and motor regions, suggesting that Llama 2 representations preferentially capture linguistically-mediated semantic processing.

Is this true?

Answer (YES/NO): NO